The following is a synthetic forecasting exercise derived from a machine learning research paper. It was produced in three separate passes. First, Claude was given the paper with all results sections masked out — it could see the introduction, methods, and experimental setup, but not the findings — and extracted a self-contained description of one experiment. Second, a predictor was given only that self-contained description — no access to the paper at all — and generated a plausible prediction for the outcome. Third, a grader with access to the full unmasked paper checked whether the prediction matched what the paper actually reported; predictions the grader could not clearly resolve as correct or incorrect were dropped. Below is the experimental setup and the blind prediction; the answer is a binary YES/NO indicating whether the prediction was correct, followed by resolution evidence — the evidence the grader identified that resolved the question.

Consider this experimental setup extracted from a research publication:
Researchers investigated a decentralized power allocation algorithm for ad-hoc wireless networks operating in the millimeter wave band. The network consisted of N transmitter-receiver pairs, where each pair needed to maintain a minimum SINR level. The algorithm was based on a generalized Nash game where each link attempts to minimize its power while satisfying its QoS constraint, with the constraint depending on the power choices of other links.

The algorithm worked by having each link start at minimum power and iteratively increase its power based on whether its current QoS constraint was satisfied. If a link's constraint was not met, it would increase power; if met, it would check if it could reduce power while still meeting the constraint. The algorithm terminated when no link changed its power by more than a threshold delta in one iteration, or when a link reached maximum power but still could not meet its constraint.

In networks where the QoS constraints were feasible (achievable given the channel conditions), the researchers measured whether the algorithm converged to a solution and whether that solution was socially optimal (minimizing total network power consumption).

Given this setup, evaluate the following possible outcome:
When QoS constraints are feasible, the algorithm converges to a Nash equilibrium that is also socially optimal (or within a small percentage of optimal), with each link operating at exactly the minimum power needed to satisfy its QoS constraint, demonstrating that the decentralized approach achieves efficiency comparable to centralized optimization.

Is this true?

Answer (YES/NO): YES